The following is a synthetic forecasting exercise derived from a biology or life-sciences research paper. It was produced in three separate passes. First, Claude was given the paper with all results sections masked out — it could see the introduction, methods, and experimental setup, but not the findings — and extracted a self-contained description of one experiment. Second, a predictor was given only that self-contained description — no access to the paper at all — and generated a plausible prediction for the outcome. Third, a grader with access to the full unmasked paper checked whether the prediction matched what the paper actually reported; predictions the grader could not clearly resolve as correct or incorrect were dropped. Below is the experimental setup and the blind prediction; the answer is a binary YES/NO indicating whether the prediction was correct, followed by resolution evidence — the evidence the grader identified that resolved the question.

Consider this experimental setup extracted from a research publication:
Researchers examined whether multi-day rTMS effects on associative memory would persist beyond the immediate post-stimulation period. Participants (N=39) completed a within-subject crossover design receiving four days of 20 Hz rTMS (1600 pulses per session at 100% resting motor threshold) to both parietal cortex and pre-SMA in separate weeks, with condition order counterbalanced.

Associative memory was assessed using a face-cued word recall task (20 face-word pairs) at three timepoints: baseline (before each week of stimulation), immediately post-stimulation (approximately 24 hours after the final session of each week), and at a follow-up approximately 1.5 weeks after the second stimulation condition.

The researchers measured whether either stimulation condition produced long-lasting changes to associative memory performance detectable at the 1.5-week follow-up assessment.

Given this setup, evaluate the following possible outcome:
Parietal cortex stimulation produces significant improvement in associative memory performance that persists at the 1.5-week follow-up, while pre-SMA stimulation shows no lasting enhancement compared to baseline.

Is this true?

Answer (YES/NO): NO